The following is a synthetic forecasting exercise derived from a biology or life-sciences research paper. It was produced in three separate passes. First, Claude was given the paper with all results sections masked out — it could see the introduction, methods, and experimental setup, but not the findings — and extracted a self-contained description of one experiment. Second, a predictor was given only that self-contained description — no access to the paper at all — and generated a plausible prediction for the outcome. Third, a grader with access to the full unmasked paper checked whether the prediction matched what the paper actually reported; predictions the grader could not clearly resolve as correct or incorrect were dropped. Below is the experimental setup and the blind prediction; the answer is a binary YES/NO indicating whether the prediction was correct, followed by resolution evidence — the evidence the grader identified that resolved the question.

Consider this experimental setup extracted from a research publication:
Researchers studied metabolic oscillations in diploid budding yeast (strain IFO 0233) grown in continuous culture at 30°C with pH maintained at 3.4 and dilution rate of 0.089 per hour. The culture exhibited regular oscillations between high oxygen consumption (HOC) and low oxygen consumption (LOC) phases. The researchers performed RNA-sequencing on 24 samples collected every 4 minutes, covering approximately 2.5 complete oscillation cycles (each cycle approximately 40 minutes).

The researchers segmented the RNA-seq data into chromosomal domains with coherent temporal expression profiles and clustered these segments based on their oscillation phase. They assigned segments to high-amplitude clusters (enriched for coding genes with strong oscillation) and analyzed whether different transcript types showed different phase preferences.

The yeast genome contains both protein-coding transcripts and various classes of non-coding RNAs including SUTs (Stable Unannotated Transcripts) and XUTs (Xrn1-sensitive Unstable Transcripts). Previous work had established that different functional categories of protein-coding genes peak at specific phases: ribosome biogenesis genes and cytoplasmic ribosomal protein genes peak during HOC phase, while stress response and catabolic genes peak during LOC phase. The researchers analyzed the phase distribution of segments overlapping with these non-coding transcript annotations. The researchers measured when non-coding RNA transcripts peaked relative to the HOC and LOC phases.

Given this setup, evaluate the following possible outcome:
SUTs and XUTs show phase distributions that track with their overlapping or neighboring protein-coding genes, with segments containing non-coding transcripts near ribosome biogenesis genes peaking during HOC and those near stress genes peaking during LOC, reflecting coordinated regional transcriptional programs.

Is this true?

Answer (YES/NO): NO